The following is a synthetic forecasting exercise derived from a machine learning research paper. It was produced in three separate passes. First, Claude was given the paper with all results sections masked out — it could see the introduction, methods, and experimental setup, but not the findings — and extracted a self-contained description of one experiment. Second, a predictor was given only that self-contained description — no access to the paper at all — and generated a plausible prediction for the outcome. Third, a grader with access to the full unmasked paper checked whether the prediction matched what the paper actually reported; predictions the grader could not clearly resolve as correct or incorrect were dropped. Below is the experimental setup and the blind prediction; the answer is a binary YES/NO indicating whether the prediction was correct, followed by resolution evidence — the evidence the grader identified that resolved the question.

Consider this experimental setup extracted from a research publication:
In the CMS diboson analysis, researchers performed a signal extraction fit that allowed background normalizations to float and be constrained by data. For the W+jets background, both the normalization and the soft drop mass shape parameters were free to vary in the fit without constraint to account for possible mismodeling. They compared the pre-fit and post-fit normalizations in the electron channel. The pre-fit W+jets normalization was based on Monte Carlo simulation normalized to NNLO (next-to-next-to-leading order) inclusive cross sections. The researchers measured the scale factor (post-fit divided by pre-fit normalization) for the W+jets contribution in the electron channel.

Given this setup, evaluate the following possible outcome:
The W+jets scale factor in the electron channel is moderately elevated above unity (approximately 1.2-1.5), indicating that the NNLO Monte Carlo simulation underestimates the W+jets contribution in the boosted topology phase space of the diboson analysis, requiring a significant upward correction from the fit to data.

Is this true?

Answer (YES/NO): YES